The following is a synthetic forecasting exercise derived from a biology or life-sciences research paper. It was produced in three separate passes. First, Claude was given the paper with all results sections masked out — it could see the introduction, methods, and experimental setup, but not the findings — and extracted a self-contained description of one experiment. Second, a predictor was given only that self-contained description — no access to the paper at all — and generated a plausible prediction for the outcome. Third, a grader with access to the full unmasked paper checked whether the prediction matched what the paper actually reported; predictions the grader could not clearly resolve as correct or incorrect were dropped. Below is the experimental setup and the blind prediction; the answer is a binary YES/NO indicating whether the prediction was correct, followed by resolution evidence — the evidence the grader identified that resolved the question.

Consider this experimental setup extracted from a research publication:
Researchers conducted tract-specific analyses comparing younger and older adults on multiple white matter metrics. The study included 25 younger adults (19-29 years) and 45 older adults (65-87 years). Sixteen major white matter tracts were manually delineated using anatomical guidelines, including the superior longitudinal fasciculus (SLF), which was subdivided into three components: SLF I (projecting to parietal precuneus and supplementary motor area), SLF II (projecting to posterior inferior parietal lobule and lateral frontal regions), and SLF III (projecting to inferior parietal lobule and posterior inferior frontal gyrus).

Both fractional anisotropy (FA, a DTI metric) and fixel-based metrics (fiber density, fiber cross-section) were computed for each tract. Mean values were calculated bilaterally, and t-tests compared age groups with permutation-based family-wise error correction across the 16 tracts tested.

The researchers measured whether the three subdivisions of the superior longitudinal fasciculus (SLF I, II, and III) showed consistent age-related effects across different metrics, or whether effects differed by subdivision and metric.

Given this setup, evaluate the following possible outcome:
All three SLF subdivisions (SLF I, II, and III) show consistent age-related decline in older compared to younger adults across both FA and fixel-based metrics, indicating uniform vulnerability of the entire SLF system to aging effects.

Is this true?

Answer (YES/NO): NO